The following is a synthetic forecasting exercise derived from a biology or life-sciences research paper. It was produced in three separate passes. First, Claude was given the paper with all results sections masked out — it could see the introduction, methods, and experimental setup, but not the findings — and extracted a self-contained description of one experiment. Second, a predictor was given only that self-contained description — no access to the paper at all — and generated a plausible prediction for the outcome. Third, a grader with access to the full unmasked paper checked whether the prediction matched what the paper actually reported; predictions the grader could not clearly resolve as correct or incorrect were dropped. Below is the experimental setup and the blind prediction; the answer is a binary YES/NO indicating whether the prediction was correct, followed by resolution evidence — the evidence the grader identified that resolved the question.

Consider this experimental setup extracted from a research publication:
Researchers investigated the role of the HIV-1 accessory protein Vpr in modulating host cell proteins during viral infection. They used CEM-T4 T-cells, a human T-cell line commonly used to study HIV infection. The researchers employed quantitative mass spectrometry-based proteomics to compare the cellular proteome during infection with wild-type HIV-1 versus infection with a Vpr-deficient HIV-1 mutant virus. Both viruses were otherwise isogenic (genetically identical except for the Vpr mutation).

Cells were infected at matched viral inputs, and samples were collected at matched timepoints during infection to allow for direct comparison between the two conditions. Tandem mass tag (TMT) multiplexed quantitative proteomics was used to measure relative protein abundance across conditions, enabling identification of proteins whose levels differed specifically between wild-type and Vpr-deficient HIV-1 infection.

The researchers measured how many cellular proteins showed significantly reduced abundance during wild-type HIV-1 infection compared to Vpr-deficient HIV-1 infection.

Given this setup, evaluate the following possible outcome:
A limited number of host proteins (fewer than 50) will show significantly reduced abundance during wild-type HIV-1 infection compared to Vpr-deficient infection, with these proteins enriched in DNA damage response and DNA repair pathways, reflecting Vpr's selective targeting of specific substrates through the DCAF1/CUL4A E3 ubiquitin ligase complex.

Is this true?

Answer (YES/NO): NO